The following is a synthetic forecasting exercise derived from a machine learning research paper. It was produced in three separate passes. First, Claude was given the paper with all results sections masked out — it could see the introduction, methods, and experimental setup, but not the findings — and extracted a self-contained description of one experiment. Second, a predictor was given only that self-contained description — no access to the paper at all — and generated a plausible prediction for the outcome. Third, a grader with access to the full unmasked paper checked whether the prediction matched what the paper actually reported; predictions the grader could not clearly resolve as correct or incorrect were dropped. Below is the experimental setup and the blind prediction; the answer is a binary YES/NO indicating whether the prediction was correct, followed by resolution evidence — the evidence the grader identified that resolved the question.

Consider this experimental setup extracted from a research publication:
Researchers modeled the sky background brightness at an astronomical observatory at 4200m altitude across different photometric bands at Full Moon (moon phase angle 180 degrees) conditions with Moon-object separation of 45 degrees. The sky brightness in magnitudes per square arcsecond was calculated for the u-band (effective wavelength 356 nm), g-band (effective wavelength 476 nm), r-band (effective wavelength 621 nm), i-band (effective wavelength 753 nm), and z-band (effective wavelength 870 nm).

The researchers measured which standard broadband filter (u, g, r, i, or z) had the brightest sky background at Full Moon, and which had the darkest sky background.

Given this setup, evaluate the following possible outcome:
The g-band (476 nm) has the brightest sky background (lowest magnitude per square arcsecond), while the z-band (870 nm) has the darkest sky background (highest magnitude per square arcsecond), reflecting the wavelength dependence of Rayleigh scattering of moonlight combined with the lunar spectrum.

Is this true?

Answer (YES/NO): NO